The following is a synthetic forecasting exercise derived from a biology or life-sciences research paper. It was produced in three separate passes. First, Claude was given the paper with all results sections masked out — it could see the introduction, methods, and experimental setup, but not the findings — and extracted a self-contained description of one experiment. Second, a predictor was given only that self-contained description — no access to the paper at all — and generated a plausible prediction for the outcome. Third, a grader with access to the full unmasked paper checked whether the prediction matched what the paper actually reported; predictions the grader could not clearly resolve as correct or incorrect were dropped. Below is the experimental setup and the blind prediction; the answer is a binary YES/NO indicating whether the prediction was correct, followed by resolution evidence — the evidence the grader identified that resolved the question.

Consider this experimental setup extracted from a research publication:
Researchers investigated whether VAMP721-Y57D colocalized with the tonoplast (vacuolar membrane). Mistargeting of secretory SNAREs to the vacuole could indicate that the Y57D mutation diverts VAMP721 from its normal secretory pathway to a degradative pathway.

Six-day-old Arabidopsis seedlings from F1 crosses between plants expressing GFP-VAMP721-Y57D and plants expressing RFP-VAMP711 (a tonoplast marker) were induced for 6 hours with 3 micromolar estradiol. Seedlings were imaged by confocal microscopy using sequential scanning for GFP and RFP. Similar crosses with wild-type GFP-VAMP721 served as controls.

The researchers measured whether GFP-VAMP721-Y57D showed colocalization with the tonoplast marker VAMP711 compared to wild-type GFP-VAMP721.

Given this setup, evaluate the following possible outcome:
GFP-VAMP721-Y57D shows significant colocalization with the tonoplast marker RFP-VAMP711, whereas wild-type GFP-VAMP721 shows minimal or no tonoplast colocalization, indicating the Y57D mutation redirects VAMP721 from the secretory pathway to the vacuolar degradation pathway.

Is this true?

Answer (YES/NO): NO